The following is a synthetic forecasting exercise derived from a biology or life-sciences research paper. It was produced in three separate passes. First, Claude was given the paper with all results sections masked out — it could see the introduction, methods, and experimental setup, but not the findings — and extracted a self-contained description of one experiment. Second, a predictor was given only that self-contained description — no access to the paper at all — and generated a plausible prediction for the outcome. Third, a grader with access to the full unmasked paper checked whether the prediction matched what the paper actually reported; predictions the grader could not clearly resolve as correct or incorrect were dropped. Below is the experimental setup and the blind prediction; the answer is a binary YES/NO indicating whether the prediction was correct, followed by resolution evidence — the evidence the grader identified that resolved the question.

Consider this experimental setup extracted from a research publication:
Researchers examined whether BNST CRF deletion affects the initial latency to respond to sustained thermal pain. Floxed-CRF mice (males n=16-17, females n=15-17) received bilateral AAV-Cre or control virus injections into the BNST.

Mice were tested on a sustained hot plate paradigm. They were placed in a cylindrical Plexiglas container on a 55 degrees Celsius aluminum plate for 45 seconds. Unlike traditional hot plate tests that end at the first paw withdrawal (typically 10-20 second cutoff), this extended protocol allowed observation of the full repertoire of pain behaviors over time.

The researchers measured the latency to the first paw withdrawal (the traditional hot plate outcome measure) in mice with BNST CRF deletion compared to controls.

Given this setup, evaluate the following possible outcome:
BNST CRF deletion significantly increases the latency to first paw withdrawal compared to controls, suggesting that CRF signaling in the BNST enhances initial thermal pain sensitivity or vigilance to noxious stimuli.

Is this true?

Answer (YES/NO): NO